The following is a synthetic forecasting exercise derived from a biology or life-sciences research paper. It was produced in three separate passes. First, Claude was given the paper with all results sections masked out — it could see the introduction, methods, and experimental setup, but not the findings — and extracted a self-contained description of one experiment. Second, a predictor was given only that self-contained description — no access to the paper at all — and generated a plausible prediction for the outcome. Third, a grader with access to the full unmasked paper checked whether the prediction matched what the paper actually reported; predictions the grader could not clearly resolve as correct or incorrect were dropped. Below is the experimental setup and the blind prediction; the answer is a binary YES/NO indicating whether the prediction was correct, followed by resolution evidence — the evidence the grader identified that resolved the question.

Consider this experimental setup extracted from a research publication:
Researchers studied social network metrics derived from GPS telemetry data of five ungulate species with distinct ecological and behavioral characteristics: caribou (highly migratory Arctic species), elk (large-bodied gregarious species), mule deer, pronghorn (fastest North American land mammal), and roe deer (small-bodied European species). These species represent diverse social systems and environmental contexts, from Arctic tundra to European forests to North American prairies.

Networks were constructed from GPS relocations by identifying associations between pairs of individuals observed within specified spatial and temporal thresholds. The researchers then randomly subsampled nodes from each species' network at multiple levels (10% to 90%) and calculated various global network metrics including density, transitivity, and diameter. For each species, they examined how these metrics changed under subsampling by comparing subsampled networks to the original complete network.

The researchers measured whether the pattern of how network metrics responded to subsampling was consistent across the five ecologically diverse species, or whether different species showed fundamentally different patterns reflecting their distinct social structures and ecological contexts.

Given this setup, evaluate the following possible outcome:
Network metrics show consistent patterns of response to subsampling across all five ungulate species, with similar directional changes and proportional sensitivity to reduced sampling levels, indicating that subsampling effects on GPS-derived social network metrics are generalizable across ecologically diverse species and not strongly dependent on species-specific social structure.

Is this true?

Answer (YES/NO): YES